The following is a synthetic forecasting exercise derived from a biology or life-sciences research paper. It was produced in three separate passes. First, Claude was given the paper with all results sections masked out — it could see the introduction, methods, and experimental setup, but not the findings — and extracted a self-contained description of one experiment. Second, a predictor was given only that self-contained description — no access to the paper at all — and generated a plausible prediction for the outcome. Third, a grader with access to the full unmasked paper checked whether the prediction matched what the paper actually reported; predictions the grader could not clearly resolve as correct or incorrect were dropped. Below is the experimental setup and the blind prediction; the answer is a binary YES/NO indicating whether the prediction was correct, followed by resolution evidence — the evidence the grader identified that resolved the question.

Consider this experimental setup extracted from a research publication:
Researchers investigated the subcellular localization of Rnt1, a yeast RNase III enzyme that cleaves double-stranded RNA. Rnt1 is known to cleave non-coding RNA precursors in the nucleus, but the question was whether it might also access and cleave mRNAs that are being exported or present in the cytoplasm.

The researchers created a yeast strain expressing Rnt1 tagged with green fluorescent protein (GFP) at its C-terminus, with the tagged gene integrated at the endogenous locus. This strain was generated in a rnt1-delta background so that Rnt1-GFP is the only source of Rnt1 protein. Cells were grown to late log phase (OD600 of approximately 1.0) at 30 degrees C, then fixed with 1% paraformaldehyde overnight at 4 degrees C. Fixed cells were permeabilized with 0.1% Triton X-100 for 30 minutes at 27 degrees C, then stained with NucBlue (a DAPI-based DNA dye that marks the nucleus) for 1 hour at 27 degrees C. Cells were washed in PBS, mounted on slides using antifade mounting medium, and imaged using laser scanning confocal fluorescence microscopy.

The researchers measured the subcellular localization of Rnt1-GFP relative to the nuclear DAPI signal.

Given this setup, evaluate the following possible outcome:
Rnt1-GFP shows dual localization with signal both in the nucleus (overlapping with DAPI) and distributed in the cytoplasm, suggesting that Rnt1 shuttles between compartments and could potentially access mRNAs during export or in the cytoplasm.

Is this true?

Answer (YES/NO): NO